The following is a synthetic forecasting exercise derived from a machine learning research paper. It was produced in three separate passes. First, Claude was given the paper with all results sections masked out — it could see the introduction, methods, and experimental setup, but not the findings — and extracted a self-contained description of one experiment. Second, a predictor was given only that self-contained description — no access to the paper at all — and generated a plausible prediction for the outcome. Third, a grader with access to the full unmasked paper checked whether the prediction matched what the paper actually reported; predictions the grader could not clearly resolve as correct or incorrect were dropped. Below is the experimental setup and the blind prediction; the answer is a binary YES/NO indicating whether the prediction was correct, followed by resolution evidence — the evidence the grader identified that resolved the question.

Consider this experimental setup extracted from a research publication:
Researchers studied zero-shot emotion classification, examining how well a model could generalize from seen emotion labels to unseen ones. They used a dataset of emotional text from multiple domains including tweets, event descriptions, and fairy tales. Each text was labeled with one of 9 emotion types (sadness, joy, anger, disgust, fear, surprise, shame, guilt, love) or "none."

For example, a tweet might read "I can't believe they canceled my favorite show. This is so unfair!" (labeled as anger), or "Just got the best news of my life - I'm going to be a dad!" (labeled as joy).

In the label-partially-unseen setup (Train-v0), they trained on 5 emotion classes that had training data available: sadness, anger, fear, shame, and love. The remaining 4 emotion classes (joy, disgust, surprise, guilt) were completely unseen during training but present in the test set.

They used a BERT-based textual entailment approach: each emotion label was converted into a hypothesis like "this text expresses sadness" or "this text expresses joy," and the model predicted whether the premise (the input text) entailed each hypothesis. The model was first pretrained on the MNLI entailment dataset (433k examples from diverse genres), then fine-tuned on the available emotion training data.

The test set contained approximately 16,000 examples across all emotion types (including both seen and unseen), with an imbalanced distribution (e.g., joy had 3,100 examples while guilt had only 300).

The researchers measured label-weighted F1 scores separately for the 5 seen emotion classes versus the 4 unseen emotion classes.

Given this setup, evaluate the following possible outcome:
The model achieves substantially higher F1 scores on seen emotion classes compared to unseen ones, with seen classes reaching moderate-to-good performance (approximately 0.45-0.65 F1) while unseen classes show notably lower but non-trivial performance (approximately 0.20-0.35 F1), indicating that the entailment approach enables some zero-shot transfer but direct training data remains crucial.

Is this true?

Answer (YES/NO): NO